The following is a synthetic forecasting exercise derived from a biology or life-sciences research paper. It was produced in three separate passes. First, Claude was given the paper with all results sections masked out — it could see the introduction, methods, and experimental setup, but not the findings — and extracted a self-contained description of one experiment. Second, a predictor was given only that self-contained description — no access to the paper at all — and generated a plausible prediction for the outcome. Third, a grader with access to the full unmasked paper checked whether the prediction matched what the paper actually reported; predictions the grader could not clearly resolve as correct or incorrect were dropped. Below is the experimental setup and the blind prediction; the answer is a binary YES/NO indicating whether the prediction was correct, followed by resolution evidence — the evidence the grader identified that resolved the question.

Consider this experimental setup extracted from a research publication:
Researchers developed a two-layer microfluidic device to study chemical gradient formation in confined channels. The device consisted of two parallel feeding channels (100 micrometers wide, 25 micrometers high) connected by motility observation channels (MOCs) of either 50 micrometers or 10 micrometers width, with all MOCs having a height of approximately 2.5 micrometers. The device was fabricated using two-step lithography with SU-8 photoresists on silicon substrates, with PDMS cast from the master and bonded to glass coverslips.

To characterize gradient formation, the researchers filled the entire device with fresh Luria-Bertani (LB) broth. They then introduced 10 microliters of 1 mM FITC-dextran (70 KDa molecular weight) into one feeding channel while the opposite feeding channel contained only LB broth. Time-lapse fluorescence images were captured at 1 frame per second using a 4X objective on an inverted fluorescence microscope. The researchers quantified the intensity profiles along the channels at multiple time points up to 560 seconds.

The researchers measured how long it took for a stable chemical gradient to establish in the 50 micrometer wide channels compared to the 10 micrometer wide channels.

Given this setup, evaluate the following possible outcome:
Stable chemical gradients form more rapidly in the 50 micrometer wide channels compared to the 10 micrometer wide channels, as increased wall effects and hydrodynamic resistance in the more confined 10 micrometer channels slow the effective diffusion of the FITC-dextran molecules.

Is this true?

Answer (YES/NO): NO